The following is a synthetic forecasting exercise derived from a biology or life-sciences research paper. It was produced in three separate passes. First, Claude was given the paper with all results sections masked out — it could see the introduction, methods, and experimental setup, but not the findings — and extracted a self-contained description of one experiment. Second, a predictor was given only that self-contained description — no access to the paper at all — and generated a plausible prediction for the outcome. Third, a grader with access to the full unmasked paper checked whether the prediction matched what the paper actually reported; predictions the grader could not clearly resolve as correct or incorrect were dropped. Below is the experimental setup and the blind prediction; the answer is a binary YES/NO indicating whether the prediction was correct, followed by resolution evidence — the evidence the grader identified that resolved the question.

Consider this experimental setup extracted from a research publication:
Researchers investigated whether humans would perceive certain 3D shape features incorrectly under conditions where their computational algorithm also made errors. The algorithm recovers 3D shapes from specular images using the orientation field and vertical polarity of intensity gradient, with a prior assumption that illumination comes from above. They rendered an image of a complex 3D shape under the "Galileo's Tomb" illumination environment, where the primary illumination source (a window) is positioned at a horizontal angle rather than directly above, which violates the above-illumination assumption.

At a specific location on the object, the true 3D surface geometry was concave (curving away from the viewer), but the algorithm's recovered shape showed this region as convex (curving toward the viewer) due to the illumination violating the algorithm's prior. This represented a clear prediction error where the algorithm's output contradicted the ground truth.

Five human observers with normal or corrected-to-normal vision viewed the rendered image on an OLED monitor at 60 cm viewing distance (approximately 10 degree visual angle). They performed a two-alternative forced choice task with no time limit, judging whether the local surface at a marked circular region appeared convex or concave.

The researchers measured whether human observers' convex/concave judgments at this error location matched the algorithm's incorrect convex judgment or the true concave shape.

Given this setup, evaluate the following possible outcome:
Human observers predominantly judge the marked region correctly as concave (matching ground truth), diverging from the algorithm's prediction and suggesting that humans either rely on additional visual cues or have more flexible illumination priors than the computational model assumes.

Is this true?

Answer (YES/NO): NO